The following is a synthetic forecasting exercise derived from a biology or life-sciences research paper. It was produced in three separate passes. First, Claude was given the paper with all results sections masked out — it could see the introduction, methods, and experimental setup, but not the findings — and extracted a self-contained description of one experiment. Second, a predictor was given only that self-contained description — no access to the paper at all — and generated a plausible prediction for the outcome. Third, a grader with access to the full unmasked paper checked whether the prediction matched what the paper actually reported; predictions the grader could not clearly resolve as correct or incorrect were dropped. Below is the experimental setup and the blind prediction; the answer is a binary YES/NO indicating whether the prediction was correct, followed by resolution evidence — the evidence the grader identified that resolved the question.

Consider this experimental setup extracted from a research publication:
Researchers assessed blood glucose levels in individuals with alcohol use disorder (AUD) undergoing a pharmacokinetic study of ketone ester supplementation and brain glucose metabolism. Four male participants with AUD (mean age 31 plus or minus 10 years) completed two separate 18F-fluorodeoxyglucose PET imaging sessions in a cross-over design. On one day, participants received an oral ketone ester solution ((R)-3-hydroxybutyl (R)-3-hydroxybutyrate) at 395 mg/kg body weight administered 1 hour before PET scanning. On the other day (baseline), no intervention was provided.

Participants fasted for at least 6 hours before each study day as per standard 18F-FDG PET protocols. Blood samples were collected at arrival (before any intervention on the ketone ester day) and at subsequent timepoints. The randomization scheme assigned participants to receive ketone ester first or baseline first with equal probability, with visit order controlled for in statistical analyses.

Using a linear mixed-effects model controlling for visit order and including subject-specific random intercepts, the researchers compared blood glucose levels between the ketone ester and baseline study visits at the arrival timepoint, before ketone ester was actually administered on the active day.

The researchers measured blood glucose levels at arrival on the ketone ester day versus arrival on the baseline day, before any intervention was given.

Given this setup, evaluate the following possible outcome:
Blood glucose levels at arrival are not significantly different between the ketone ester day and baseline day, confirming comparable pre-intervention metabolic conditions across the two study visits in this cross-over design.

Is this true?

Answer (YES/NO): NO